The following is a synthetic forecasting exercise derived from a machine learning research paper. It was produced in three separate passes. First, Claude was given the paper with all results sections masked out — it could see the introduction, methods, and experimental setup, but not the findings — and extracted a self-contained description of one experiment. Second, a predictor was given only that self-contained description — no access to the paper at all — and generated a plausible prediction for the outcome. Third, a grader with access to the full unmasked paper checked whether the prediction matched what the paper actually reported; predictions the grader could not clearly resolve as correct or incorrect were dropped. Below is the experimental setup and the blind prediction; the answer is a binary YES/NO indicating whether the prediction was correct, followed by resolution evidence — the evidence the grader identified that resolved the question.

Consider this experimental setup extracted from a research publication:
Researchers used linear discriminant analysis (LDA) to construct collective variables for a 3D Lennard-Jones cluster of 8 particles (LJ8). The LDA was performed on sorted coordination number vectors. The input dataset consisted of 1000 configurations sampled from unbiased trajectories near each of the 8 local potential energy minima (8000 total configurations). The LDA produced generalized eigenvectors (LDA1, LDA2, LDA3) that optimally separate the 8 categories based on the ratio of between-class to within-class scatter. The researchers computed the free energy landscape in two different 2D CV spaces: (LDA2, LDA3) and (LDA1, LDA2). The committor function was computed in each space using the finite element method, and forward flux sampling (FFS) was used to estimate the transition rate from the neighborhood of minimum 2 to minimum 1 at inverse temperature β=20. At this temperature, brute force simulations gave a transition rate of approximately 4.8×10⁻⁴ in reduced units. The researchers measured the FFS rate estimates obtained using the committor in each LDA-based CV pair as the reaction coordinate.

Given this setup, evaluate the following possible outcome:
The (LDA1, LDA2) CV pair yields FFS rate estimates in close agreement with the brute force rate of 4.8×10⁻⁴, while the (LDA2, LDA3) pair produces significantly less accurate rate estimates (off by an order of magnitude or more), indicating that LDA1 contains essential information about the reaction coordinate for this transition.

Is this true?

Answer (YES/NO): NO